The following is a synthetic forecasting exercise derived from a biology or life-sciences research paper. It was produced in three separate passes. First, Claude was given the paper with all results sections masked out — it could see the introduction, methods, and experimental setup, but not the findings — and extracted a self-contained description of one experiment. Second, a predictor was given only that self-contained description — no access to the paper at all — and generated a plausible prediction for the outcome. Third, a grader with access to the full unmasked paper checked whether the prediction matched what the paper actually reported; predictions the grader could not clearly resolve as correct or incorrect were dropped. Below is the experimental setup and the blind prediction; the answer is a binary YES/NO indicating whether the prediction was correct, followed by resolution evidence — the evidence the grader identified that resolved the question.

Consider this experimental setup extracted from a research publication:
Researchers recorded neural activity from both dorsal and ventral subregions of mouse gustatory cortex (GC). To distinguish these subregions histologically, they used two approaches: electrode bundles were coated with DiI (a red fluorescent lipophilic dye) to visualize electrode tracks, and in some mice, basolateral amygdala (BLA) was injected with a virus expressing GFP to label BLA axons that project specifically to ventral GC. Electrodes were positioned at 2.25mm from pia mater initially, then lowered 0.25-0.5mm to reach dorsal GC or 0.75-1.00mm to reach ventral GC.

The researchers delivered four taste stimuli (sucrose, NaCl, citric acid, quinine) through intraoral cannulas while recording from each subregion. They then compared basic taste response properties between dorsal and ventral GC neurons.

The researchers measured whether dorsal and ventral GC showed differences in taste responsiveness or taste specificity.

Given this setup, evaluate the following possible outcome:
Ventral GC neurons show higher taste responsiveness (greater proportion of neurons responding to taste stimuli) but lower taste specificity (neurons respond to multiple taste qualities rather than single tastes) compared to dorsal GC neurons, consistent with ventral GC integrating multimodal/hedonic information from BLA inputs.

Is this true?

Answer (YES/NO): NO